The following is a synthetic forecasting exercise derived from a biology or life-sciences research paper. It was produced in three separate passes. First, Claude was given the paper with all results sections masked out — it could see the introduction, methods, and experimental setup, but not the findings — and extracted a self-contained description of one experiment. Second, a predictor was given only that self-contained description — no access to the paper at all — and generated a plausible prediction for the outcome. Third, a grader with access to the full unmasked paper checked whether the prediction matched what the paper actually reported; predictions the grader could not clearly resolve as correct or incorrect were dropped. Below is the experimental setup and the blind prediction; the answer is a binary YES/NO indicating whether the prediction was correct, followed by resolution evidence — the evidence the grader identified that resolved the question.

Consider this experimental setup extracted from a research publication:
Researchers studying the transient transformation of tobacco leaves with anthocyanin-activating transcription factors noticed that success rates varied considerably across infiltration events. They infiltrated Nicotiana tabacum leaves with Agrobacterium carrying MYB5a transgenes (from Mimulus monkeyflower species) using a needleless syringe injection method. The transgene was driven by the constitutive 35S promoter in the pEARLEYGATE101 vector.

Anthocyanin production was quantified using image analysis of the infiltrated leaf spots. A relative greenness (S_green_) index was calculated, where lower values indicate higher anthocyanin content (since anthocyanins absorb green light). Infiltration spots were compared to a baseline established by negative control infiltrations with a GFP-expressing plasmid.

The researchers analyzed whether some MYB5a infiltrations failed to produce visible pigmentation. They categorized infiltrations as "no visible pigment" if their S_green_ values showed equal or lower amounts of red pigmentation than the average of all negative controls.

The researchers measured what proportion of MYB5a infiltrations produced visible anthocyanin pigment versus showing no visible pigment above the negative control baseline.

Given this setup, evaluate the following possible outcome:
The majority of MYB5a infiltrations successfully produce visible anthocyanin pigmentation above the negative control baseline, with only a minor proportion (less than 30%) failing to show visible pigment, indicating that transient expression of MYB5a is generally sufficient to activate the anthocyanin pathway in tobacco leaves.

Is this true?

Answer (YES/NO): NO